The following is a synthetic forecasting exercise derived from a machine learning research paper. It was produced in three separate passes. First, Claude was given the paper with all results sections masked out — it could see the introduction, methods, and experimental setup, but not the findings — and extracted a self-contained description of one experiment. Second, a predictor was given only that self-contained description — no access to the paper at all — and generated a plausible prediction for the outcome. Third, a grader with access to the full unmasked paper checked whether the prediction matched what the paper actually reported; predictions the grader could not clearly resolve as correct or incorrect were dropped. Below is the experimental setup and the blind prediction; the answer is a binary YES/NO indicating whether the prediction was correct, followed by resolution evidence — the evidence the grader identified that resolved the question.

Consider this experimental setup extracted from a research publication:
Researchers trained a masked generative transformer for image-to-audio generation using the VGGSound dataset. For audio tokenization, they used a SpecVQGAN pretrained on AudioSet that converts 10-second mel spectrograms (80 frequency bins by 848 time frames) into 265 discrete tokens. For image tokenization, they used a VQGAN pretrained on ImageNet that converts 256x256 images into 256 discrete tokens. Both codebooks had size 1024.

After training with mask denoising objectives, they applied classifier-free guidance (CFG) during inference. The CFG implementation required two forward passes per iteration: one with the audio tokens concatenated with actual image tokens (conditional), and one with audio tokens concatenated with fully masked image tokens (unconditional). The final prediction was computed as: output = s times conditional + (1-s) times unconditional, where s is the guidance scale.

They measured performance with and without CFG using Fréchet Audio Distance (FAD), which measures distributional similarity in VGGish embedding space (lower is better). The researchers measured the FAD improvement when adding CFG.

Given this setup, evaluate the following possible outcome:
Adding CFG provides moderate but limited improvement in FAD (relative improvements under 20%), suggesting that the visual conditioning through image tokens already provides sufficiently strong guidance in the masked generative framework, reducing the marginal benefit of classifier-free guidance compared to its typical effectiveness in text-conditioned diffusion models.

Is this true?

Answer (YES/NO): NO